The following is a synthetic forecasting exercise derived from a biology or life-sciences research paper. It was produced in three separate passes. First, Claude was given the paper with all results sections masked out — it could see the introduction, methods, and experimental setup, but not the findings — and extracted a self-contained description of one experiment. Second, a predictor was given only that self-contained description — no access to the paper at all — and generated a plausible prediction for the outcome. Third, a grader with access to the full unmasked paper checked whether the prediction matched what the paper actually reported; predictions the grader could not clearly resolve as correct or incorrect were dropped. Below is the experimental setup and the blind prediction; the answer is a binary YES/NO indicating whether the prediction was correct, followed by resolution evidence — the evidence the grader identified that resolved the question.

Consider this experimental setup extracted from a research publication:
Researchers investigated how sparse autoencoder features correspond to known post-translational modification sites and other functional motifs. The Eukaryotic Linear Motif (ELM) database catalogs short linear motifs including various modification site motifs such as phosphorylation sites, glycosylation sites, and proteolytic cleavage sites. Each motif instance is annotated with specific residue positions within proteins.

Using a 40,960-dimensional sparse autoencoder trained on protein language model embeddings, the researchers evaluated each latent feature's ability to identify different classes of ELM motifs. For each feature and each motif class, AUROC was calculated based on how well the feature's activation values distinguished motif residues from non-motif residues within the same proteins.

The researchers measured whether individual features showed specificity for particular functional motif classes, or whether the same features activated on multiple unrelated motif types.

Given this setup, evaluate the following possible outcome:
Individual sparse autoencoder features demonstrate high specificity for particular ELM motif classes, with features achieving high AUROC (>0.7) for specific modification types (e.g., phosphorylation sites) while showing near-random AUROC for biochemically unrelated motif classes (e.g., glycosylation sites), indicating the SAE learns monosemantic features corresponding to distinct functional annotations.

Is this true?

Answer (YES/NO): NO